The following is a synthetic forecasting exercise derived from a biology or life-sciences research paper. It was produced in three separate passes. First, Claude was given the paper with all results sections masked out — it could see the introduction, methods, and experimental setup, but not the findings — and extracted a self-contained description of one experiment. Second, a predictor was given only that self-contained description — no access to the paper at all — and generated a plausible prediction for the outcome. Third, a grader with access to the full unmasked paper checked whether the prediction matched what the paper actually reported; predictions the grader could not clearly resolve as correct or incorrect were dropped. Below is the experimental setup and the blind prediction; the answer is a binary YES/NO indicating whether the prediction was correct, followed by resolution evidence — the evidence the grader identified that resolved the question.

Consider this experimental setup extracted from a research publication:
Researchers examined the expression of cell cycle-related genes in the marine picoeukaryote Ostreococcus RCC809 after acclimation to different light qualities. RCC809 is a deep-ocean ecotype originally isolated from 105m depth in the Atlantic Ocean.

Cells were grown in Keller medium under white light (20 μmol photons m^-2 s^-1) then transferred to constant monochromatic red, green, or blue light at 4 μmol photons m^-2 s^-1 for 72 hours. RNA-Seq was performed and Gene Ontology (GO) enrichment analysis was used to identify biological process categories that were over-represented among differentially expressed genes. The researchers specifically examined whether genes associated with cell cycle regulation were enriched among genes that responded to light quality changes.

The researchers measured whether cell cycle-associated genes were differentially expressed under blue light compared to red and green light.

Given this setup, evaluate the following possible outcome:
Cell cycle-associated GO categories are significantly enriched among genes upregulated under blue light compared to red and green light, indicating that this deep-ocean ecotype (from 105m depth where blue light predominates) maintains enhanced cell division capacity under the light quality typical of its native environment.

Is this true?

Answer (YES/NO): YES